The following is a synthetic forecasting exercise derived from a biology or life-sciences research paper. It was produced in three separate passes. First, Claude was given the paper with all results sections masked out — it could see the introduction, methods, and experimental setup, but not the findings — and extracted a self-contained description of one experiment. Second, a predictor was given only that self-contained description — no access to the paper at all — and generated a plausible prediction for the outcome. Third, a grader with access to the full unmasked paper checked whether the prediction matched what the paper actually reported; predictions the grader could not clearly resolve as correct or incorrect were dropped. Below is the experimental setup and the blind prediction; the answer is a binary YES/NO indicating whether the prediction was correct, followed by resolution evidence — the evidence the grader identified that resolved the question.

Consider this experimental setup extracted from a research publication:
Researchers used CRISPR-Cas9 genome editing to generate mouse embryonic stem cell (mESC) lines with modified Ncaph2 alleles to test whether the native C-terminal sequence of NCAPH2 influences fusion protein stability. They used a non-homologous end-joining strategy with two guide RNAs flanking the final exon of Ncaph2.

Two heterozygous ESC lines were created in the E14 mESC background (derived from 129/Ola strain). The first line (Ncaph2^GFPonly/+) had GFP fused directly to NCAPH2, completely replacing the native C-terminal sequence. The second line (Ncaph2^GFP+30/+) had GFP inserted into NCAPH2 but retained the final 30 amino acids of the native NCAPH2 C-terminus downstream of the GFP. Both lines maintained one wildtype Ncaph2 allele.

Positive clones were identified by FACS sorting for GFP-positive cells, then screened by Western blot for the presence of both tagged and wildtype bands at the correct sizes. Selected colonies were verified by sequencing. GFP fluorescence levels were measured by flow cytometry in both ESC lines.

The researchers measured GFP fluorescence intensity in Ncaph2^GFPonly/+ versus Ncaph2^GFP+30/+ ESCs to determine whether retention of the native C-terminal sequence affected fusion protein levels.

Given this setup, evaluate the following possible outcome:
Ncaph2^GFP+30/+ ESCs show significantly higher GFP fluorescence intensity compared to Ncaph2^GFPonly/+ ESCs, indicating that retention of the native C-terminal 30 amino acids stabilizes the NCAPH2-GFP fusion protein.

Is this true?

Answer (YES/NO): NO